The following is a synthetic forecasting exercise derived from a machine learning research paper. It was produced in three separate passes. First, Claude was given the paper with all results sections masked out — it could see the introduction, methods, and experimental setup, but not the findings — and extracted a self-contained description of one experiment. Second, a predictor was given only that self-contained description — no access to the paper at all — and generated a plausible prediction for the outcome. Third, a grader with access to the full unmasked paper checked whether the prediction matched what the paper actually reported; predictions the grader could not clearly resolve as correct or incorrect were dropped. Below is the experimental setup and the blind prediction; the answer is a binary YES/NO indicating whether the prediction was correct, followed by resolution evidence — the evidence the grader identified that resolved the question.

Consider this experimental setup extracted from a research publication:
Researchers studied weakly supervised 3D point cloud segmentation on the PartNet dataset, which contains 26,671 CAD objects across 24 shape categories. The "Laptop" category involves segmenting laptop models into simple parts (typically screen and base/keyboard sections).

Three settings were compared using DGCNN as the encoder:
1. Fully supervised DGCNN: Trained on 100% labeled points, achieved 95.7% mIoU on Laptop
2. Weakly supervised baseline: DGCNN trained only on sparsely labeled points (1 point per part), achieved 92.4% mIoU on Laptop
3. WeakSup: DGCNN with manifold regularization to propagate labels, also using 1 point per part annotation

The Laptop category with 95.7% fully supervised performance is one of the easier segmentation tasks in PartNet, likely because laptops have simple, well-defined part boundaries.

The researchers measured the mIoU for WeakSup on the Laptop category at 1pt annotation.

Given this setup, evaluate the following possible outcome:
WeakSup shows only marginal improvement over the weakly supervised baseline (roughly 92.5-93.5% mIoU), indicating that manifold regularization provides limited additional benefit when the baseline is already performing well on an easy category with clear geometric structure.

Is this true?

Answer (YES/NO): YES